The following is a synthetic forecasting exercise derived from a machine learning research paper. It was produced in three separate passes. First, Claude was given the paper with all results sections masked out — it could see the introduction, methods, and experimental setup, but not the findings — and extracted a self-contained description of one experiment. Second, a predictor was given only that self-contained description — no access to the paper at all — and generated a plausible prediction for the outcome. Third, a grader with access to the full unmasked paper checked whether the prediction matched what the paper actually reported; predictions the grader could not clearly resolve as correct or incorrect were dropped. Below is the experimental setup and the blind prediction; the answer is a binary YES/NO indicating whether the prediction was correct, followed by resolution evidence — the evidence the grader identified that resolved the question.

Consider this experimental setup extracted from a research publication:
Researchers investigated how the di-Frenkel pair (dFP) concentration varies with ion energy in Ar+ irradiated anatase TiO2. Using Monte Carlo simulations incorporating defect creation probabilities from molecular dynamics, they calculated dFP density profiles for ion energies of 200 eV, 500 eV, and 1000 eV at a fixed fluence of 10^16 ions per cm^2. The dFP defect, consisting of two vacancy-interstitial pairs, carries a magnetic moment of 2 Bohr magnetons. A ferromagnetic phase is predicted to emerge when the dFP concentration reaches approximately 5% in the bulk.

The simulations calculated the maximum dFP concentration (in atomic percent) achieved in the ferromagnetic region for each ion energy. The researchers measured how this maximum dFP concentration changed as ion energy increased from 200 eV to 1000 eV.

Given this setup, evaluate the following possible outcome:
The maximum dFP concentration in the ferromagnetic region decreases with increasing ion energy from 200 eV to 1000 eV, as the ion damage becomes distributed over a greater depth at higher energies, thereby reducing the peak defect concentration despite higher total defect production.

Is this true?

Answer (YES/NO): YES